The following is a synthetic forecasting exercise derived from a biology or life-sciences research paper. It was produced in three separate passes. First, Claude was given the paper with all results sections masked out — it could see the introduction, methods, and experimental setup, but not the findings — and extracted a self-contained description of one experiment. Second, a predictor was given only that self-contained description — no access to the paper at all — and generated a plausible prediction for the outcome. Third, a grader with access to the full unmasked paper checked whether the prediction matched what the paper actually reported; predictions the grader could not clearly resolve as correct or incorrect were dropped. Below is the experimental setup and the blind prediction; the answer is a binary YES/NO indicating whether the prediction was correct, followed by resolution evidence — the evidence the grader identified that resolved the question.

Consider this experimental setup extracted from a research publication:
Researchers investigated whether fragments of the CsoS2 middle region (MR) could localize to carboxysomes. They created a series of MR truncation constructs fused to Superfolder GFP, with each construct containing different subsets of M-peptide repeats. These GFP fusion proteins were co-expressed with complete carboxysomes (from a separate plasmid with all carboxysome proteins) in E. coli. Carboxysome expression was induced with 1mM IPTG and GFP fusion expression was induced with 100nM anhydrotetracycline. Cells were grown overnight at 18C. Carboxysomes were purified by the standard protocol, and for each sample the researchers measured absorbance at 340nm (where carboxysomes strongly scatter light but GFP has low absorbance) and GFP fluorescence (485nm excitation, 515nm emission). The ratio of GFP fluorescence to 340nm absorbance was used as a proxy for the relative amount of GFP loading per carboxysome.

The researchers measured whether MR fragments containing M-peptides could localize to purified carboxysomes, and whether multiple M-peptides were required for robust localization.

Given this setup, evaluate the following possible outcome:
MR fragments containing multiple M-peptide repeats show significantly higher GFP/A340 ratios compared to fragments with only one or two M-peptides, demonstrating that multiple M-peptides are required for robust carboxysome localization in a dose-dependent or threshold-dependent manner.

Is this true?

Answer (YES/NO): YES